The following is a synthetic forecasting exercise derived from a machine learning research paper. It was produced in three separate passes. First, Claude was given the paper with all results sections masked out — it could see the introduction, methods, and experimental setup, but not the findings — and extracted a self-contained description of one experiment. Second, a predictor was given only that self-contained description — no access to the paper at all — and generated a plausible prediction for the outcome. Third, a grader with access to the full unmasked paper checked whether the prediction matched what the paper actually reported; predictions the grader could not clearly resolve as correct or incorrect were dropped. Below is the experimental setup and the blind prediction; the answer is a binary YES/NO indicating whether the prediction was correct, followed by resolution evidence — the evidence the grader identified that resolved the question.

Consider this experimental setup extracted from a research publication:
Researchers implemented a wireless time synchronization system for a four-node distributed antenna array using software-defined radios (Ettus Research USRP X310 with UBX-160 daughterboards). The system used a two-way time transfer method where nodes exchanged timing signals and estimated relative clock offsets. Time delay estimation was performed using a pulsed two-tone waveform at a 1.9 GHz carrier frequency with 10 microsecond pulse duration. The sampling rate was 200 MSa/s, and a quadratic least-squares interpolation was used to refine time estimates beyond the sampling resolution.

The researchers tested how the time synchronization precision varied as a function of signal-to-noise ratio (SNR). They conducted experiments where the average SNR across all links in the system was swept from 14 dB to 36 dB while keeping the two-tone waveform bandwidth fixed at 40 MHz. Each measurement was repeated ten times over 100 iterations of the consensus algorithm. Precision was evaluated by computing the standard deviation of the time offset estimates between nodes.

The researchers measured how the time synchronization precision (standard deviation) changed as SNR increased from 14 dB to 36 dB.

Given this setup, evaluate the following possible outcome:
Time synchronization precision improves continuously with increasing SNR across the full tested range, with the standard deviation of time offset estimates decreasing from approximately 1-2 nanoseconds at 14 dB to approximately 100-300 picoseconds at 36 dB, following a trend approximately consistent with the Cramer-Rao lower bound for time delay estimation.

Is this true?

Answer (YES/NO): NO